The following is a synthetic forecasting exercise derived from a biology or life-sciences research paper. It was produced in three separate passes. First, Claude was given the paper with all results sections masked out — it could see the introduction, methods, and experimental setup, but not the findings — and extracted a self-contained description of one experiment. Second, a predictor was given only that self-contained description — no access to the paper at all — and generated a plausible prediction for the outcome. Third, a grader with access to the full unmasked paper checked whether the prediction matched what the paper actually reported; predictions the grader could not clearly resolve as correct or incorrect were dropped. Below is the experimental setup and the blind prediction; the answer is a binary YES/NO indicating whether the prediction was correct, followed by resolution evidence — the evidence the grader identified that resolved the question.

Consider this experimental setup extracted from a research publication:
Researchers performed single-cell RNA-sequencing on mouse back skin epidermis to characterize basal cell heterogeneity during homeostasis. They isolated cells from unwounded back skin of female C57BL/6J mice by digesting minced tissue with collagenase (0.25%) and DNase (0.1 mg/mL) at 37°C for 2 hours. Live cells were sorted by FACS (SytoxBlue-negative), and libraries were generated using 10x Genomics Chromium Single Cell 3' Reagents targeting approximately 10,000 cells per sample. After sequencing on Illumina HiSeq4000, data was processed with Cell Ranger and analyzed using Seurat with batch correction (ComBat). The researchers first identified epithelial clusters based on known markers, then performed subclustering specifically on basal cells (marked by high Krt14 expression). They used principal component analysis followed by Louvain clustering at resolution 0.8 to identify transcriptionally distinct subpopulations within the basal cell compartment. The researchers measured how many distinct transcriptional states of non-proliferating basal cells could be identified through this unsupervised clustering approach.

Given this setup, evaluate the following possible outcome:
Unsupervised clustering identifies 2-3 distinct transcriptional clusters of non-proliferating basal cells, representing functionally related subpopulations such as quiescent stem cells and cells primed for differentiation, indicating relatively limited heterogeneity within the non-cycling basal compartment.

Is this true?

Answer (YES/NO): YES